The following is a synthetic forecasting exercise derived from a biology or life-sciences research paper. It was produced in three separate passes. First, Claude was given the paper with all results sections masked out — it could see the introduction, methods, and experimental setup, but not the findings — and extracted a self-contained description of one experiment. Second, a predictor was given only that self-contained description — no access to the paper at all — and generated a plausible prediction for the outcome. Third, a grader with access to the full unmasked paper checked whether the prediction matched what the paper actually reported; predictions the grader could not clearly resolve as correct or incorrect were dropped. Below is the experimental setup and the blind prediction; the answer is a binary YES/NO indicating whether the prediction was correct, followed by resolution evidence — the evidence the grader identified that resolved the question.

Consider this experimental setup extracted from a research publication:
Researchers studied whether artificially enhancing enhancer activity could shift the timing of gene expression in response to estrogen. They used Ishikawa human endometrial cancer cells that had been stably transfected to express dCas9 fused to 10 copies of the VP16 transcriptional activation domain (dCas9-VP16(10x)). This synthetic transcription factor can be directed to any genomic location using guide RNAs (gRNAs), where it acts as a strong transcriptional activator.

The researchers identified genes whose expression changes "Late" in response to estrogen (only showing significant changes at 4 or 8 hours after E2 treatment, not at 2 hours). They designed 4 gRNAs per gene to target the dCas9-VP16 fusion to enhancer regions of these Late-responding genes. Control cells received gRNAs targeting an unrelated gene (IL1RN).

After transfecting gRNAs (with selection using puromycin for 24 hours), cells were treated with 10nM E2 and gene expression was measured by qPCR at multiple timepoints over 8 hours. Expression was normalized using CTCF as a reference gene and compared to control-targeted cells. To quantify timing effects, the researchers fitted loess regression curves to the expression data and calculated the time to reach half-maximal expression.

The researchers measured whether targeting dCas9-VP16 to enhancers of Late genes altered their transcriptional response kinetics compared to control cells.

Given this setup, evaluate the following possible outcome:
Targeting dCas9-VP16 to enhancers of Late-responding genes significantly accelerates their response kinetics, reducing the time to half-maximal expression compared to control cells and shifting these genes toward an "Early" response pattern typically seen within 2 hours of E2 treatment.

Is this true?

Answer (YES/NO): NO